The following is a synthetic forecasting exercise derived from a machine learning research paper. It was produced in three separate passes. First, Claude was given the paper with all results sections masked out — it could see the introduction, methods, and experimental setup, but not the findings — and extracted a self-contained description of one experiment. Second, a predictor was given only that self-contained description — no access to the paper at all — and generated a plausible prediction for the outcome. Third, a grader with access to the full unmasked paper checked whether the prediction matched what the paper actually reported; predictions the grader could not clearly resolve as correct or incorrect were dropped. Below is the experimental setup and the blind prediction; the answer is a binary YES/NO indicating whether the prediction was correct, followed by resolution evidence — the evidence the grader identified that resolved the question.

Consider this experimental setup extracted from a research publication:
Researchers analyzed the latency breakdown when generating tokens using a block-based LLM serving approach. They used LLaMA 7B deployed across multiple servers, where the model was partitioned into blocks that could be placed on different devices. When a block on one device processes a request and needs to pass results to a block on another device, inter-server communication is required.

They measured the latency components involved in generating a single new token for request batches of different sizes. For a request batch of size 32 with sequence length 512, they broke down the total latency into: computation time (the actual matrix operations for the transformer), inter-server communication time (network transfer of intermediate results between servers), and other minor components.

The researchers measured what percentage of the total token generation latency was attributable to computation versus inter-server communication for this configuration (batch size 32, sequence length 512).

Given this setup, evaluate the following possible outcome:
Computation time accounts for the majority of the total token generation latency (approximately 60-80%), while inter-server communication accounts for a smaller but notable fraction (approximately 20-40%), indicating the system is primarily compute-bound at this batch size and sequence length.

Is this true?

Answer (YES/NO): YES